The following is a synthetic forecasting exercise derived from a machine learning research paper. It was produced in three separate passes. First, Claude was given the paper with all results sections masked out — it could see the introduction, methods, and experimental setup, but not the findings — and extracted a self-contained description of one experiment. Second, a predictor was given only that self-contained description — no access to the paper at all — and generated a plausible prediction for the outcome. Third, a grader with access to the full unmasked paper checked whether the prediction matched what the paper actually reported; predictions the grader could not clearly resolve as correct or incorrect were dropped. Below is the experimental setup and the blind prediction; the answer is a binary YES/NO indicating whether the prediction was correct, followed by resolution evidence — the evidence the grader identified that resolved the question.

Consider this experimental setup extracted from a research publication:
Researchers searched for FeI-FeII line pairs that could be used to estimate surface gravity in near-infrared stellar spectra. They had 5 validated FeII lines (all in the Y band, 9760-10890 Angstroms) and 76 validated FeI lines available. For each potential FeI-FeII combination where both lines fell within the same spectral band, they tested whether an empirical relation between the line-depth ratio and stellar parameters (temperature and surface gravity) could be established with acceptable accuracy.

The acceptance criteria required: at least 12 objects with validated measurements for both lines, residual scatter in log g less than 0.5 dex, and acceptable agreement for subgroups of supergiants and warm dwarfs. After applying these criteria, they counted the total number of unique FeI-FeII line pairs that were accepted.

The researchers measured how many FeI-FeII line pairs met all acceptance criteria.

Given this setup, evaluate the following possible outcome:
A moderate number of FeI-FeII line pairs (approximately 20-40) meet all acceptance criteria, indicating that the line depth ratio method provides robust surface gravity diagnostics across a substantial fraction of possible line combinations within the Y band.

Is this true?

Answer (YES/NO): NO